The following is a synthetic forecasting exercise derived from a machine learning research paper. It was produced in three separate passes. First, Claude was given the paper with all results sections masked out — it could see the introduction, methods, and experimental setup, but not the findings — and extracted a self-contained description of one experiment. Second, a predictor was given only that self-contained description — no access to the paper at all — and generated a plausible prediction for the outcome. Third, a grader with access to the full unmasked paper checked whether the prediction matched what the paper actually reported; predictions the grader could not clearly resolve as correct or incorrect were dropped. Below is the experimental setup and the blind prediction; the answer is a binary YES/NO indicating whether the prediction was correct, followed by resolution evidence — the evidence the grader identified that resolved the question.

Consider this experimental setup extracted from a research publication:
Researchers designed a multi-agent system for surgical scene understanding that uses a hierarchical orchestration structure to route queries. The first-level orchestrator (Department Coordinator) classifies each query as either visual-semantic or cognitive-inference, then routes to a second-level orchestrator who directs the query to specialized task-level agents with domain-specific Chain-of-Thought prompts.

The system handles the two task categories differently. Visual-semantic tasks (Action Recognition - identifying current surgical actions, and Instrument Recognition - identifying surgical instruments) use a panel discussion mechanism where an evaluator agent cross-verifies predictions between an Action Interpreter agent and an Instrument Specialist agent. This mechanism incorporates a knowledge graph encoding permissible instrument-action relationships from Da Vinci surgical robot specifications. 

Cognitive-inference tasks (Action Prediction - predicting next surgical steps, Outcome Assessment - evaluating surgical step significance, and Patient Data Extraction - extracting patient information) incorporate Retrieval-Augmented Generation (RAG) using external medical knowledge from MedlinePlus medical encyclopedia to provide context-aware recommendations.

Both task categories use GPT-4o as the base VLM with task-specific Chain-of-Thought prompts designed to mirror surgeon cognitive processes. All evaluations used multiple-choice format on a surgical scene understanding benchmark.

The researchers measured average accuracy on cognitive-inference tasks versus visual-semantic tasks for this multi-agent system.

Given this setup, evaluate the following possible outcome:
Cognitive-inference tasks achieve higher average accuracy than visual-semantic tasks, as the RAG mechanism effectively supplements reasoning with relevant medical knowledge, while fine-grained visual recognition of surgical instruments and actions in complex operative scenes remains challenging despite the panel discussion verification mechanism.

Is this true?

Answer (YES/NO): YES